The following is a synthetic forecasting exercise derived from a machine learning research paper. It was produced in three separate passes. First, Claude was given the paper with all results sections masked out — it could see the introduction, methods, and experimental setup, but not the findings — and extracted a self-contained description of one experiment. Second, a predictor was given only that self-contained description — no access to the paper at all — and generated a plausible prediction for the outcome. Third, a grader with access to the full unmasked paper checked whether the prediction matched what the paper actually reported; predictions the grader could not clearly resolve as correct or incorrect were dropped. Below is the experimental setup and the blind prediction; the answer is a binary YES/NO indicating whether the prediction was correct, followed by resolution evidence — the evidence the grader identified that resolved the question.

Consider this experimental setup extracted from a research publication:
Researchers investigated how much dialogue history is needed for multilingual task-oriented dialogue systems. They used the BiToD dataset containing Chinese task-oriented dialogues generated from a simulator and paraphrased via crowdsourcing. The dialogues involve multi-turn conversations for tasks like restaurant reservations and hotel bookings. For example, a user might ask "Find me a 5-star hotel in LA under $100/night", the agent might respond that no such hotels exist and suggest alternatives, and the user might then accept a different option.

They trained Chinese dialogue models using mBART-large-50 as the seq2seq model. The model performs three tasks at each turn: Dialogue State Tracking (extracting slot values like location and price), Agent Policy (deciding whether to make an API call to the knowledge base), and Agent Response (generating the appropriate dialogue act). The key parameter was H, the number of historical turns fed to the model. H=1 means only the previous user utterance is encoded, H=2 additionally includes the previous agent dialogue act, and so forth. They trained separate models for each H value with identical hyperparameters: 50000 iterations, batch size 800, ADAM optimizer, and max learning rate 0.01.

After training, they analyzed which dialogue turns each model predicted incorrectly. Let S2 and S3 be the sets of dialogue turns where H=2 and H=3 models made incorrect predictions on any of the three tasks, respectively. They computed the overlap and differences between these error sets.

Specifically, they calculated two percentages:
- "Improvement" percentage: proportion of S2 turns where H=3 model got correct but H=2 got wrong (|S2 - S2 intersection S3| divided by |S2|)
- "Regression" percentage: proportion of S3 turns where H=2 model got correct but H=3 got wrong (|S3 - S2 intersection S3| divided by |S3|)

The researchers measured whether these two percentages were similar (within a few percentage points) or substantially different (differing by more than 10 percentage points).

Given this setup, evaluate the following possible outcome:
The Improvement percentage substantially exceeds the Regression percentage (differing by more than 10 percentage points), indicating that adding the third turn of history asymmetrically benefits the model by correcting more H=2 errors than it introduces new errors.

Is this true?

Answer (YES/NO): NO